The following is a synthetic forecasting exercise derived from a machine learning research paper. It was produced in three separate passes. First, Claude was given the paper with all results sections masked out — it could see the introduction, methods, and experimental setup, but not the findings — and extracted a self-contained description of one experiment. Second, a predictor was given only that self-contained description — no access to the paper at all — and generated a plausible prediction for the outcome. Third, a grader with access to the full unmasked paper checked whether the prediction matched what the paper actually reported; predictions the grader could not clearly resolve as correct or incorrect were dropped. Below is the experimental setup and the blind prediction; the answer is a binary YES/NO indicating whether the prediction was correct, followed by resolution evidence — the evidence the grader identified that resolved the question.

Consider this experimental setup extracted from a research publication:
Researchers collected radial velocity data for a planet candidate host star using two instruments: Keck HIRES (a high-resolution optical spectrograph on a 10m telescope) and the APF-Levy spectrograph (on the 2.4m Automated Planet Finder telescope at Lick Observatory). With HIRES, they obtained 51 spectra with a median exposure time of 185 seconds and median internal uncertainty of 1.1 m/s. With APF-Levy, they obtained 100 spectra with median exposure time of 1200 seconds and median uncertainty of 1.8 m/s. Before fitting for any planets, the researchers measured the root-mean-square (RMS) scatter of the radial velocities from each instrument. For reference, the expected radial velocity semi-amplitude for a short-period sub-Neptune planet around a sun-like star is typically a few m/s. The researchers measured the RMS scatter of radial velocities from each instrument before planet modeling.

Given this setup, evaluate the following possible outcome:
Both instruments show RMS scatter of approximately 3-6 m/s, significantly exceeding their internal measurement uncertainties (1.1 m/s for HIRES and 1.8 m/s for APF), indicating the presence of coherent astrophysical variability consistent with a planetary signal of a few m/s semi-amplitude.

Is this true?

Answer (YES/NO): NO